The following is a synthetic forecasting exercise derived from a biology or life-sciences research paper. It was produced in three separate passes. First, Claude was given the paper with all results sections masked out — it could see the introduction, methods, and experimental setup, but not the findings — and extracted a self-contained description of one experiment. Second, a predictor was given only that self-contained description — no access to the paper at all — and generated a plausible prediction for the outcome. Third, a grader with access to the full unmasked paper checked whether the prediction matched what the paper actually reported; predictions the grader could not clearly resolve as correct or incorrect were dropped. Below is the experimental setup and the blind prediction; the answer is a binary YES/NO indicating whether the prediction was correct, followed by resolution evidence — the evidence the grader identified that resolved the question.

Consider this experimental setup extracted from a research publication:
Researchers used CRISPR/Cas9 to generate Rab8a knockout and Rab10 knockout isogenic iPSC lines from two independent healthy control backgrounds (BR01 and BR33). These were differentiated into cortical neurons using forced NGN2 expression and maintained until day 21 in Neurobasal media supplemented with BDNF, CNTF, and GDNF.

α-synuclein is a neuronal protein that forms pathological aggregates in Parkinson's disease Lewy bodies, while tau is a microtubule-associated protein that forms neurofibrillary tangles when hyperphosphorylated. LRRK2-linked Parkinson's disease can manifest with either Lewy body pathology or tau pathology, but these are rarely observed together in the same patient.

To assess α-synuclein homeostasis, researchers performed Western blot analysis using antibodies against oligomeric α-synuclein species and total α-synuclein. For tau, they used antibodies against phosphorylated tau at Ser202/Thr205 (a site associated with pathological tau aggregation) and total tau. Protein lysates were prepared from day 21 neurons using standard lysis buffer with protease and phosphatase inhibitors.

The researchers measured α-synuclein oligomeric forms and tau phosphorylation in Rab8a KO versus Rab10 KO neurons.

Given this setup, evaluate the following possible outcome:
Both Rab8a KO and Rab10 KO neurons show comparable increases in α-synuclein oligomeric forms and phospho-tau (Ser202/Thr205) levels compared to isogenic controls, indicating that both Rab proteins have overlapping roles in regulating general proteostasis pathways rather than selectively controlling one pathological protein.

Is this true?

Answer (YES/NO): NO